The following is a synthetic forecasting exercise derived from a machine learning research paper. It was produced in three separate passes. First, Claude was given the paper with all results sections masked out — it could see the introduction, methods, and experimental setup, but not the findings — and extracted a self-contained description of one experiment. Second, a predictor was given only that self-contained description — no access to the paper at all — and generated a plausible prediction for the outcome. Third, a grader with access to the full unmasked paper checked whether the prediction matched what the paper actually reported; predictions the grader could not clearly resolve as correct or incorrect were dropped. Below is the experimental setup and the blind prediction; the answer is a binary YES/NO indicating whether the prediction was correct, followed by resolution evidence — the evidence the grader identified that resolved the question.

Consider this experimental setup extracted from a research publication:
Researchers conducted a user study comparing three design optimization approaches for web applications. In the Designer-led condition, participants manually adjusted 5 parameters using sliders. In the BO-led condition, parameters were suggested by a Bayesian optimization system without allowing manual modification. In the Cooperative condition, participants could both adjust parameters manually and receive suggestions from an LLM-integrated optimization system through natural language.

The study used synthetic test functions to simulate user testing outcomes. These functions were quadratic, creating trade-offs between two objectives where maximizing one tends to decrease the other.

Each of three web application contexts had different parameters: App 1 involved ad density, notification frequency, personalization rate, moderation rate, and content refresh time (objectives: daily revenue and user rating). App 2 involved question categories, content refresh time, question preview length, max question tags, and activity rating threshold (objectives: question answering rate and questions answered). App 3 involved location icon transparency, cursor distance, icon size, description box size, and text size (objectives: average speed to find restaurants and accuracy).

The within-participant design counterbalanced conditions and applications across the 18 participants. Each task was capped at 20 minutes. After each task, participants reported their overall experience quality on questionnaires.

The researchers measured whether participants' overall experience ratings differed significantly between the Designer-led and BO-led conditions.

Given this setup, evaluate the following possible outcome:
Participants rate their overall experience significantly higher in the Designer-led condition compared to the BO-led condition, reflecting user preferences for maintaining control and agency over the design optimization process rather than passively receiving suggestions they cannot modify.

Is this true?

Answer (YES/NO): YES